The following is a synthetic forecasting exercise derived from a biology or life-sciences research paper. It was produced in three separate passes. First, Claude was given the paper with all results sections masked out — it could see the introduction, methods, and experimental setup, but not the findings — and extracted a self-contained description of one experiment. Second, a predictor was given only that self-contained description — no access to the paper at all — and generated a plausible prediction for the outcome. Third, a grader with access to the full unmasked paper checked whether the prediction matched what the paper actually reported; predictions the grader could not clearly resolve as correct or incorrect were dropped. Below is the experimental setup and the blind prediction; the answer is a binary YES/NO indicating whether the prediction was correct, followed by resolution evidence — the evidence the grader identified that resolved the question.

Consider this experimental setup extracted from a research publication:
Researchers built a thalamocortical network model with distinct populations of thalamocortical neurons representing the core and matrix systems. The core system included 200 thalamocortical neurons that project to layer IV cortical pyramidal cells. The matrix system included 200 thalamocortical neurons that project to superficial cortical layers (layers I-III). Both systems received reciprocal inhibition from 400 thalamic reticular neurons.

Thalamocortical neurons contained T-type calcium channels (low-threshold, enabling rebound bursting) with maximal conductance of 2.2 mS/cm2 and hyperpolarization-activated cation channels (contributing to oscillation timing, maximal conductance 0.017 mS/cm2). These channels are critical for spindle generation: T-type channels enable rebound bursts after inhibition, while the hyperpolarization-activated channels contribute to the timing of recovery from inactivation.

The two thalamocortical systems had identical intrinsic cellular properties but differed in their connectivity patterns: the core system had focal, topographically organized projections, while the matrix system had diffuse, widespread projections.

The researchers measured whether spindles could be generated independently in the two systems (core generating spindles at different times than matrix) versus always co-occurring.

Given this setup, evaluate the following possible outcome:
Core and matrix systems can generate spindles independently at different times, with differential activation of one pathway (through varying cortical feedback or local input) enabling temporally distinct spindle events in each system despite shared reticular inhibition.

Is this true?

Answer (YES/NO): YES